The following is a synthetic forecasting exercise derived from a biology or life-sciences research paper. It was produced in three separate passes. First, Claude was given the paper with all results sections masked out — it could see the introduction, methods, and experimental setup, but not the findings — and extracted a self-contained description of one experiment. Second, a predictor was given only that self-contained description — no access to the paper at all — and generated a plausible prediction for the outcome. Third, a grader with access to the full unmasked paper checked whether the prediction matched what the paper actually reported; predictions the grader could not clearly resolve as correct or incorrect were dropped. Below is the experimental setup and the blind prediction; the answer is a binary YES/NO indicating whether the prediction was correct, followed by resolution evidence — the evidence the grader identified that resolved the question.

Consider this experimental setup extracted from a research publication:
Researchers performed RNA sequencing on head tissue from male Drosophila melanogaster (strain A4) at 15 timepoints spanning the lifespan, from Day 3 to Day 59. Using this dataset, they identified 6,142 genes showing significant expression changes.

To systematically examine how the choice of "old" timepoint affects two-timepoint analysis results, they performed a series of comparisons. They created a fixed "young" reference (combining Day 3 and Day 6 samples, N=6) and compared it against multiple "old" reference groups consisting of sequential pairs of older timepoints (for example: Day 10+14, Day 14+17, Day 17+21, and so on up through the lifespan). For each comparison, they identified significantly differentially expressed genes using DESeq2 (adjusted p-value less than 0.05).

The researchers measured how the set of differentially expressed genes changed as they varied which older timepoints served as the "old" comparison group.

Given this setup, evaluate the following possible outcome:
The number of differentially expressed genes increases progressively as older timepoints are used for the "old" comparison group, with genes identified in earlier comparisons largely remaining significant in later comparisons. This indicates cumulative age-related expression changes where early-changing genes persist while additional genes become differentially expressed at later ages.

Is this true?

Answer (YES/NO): NO